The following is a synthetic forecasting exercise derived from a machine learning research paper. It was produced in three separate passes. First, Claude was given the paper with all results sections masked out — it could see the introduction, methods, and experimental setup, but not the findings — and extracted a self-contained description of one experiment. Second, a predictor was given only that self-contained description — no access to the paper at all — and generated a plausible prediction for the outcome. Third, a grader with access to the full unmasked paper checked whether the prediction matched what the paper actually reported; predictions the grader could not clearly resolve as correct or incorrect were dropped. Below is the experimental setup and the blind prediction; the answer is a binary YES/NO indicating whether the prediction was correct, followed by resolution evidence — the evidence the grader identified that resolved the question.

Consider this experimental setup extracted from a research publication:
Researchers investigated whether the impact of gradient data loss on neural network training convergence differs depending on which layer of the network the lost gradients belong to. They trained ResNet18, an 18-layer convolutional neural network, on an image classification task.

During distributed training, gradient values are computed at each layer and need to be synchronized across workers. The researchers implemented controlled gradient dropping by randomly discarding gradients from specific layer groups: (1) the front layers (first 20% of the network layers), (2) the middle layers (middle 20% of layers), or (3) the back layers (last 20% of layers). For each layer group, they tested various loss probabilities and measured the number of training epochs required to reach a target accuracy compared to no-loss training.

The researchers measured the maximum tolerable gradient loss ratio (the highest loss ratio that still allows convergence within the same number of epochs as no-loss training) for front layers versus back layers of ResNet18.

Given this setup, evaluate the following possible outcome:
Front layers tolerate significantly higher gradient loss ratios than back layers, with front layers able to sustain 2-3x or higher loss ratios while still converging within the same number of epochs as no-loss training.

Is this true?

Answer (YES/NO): YES